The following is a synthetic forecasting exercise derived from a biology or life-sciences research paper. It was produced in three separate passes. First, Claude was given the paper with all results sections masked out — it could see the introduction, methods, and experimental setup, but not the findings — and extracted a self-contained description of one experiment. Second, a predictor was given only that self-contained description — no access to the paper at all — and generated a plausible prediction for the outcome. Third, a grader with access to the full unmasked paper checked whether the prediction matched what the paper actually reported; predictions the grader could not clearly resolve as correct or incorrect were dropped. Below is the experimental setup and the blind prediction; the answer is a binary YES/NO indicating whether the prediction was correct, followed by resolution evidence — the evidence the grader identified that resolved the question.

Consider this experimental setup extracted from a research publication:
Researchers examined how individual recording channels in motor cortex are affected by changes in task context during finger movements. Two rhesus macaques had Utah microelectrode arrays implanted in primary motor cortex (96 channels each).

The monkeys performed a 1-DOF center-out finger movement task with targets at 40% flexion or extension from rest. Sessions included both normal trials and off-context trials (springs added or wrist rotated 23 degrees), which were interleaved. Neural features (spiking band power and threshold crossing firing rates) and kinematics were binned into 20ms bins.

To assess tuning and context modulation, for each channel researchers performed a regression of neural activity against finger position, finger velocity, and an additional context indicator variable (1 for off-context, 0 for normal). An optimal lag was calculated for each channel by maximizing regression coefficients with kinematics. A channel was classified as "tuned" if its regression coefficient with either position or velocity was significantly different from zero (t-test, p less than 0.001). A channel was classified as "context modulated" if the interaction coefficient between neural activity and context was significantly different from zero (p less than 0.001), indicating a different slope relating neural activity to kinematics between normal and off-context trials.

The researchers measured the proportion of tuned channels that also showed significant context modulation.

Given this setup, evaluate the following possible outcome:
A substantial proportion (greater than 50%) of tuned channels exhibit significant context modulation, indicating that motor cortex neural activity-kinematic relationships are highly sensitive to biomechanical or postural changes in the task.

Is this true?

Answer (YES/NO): NO